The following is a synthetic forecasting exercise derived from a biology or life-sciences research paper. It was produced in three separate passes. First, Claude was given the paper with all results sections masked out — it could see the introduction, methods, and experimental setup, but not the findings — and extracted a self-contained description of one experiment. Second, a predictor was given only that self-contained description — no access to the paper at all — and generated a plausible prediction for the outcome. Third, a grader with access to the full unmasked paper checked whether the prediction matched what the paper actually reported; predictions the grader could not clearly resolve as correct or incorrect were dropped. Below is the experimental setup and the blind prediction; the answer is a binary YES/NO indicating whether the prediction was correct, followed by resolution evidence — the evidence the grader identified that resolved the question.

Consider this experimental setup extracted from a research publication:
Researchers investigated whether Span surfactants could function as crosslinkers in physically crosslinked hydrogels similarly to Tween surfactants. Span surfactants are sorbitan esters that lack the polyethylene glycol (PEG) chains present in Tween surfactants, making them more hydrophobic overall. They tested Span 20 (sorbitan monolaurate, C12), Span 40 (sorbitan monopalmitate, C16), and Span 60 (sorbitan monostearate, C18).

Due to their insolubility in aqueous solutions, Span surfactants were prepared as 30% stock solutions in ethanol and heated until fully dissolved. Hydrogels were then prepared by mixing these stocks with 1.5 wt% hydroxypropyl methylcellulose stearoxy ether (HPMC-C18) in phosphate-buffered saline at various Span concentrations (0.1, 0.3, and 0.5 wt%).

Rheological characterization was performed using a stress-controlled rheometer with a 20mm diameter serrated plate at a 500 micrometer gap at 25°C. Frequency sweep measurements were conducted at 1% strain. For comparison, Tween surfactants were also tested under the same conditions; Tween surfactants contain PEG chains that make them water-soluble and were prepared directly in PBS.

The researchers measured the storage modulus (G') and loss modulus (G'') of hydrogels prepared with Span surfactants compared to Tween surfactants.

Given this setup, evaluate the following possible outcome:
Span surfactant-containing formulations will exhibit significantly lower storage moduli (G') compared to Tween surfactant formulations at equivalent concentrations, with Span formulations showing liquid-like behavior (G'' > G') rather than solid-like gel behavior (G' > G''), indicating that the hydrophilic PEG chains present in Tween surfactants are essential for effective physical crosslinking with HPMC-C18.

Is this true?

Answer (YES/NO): NO